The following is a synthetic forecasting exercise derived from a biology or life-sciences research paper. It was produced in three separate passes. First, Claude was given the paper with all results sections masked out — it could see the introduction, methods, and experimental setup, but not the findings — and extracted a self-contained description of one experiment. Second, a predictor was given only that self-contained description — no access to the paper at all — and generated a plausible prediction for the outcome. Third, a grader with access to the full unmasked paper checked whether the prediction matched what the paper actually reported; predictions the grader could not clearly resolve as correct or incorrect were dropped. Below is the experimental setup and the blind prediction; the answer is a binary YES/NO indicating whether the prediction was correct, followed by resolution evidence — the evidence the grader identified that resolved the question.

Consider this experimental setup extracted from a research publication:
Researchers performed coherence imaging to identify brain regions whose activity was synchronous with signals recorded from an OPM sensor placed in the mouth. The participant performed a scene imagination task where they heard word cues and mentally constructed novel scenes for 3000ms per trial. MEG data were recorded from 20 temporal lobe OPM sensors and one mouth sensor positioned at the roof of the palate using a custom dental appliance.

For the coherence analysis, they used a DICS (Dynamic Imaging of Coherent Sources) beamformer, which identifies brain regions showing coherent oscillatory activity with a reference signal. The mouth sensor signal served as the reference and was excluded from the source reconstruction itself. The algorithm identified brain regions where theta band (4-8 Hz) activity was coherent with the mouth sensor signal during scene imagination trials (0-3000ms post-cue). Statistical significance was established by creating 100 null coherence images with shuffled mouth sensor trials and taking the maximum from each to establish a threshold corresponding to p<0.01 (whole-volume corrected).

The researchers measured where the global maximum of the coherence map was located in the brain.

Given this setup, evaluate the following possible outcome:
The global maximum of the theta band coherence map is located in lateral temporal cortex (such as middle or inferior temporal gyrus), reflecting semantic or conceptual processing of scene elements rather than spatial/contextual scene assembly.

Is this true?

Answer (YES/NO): NO